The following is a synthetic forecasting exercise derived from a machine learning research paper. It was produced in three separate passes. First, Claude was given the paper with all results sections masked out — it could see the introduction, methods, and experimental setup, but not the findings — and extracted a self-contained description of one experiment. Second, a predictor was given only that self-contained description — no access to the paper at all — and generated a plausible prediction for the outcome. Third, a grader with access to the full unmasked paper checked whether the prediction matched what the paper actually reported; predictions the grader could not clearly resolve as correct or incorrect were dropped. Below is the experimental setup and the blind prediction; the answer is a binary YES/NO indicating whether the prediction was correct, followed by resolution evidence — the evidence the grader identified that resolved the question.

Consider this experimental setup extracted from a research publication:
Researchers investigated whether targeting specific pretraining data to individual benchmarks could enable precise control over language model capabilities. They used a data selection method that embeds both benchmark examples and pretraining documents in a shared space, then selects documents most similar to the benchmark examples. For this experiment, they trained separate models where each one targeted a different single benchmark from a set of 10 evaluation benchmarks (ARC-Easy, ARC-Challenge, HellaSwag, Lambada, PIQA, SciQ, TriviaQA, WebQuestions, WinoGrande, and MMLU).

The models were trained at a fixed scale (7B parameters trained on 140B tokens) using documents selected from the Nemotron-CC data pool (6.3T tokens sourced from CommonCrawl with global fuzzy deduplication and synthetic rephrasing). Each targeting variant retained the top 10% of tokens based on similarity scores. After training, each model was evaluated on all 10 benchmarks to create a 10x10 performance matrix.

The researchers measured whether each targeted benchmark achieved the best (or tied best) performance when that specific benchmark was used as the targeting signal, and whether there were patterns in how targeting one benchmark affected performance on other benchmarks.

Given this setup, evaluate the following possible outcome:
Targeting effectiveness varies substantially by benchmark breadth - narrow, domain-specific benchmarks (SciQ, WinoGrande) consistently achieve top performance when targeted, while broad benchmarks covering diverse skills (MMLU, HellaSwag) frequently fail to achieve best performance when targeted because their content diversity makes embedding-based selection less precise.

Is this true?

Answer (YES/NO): NO